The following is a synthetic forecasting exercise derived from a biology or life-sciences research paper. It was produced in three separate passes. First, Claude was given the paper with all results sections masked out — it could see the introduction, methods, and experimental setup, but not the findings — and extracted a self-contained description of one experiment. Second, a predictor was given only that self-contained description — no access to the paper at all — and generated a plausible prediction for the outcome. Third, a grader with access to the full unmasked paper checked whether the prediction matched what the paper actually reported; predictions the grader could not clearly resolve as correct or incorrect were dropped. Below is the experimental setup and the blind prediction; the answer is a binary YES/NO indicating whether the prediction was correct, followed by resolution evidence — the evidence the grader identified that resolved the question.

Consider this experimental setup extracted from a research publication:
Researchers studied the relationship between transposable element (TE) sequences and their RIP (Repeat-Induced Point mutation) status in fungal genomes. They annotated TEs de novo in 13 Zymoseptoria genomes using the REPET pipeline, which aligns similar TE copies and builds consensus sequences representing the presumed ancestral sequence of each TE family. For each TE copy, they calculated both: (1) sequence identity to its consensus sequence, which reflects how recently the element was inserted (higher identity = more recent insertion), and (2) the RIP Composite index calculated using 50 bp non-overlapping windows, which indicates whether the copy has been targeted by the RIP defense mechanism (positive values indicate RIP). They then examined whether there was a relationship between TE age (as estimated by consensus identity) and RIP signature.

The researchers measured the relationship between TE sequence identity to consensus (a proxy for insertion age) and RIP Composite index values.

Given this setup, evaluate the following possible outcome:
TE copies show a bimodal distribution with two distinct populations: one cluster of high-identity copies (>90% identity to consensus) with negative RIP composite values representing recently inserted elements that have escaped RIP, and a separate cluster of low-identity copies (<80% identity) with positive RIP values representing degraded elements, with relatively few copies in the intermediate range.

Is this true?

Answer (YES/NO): NO